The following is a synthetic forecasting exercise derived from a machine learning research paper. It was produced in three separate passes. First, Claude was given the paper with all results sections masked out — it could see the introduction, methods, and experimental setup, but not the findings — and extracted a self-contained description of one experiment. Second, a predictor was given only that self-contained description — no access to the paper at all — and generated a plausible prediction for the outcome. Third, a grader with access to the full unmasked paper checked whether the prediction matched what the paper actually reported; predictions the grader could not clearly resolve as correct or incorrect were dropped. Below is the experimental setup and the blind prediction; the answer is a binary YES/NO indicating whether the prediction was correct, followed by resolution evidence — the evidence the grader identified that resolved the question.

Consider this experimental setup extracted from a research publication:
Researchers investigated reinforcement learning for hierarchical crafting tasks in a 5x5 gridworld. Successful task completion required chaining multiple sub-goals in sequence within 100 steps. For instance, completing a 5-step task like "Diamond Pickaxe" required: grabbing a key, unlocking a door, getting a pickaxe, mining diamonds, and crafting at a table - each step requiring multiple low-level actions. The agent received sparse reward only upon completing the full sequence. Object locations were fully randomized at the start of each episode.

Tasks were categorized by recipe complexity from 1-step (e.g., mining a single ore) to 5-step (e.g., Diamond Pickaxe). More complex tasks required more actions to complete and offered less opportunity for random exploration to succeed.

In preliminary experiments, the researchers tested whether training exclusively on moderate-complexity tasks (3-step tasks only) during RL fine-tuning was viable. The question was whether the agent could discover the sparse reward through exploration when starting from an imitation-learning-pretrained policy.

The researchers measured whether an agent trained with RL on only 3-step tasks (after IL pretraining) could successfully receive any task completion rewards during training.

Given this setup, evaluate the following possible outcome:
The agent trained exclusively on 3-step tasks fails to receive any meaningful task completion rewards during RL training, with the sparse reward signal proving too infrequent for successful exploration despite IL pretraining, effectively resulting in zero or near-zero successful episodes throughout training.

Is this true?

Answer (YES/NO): YES